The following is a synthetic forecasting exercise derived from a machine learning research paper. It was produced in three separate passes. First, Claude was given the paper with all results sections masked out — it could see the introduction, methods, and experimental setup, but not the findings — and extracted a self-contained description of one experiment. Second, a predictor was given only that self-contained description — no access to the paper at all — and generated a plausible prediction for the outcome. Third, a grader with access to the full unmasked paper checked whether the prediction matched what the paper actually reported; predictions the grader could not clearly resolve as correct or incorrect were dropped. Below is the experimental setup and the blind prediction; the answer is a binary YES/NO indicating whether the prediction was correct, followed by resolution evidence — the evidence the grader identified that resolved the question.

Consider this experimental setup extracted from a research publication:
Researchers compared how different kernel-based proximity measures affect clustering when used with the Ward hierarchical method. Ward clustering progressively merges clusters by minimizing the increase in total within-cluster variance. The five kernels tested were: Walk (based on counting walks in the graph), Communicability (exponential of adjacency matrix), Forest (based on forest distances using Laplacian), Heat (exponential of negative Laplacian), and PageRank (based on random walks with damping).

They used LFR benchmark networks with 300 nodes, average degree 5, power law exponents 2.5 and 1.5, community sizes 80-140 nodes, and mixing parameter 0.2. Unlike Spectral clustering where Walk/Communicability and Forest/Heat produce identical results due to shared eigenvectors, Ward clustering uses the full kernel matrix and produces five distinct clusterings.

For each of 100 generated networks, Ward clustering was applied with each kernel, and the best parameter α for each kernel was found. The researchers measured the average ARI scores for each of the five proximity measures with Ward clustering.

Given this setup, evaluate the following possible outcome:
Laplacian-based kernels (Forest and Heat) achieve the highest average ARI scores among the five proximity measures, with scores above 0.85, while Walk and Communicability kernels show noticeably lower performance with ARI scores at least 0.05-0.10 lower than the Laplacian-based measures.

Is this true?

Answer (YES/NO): NO